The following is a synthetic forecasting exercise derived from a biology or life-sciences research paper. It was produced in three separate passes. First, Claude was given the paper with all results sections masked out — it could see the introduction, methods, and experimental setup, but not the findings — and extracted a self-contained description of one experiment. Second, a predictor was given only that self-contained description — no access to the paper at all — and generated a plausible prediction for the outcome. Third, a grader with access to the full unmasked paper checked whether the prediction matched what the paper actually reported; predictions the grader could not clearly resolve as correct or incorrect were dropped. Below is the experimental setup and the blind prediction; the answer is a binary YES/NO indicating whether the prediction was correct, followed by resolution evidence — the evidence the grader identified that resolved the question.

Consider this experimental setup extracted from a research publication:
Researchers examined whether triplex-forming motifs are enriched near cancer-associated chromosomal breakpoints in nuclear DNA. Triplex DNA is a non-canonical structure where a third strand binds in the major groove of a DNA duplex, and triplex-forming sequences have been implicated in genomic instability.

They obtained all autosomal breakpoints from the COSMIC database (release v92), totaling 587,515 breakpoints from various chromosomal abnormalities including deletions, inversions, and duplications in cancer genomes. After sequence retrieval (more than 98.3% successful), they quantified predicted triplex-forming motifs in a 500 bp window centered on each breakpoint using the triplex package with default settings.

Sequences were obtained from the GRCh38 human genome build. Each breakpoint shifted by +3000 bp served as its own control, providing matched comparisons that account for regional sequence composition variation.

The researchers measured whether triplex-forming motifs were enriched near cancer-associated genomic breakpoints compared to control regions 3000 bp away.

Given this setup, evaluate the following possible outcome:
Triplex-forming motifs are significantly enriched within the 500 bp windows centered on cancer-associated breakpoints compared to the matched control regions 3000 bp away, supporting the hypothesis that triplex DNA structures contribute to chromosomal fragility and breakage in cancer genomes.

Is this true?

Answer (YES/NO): YES